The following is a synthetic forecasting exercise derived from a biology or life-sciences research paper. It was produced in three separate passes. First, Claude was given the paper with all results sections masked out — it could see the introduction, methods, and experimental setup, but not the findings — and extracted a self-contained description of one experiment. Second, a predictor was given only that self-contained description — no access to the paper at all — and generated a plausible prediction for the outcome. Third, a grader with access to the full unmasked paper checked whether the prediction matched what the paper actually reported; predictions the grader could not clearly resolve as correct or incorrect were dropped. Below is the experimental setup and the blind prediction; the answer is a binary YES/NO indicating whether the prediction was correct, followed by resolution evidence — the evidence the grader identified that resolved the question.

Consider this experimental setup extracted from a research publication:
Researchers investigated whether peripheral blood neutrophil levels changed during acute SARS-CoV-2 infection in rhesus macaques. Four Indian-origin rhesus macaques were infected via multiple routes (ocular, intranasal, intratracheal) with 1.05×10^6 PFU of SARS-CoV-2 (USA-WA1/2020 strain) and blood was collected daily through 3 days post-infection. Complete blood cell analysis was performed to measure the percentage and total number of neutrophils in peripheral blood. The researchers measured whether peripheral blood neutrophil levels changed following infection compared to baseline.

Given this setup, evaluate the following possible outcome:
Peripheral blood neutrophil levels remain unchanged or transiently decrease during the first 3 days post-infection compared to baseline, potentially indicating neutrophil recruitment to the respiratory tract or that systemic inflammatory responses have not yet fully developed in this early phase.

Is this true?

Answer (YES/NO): YES